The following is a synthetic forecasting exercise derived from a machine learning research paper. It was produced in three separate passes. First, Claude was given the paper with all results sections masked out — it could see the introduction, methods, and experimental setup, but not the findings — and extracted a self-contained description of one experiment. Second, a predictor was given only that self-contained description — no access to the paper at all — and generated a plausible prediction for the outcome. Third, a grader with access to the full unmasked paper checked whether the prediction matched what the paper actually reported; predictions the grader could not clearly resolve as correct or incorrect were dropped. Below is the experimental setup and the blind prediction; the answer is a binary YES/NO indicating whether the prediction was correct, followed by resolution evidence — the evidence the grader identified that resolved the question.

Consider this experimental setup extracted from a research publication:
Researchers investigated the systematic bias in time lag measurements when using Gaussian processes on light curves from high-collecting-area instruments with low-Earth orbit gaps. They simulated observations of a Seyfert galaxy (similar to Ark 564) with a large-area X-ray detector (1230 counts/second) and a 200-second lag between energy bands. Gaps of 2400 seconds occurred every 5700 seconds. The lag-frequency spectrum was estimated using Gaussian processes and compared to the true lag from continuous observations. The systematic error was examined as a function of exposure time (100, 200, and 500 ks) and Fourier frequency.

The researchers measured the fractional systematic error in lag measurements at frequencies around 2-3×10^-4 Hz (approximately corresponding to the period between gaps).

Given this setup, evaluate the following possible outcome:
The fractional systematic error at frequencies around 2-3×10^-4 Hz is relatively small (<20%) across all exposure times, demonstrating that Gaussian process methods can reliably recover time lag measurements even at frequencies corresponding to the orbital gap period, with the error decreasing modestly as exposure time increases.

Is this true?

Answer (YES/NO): NO